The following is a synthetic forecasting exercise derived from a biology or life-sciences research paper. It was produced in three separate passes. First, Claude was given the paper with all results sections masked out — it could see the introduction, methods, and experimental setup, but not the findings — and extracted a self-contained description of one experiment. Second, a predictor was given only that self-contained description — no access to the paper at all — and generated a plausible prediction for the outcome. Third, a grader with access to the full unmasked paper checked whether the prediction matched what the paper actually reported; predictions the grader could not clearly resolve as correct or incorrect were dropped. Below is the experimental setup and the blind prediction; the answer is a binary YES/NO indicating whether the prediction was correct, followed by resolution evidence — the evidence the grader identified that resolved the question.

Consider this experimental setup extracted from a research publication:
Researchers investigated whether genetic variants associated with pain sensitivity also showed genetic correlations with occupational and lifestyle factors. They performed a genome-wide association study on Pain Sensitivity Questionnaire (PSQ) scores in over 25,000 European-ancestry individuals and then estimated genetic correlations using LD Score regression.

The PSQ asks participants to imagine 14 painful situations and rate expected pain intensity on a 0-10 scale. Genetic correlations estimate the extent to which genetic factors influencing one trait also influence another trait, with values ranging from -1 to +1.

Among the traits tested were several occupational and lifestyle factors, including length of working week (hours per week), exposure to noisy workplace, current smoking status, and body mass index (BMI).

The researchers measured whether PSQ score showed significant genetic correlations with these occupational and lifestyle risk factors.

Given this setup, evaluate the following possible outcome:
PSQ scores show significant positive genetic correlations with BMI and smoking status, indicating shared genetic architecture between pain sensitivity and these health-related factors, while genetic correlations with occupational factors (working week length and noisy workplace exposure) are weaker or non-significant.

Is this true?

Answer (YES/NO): NO